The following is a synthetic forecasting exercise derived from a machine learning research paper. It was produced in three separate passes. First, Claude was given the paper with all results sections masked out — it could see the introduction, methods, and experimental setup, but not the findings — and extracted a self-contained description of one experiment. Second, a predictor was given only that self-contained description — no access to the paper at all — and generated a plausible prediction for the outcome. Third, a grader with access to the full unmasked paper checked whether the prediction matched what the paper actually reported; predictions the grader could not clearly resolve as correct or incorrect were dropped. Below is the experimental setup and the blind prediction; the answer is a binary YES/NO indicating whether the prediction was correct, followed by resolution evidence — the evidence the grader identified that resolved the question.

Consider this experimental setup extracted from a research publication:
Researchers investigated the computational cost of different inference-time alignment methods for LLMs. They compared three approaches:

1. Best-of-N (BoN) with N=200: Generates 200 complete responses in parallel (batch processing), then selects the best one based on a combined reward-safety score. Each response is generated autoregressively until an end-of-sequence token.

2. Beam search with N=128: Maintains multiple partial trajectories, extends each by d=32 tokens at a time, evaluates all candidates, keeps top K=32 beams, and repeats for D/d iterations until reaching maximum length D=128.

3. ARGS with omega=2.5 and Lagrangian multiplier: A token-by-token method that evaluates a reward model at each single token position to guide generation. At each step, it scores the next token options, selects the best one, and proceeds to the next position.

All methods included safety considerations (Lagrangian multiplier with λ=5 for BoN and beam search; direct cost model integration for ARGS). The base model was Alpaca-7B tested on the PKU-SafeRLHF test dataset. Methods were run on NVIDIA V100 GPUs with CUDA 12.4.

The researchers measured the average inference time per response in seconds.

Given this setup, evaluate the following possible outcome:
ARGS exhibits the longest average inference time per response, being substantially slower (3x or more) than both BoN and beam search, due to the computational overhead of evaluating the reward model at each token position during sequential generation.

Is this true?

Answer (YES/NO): NO